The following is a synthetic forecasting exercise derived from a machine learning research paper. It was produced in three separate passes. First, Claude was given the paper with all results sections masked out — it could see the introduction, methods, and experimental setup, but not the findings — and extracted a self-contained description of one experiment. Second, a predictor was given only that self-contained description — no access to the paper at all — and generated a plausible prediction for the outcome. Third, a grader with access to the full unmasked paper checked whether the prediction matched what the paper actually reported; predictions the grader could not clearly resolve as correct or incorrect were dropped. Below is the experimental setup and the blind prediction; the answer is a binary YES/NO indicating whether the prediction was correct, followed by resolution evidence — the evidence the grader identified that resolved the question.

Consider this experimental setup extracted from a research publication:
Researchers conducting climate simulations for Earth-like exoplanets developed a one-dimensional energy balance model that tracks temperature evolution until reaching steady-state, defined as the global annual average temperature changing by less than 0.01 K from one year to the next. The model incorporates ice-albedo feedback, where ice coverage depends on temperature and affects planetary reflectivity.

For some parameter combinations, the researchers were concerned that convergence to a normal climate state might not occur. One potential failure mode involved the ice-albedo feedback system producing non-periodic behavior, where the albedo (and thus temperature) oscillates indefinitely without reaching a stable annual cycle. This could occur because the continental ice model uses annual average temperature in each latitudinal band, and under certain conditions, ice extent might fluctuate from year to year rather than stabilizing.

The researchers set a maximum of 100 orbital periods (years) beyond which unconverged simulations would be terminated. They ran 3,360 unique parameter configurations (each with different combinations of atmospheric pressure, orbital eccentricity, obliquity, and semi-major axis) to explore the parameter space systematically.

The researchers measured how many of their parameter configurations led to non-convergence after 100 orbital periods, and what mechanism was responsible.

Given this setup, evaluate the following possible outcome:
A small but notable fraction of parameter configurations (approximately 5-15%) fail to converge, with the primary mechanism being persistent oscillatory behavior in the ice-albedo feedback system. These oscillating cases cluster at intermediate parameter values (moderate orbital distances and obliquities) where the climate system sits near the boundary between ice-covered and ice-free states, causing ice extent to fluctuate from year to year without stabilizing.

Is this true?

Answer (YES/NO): NO